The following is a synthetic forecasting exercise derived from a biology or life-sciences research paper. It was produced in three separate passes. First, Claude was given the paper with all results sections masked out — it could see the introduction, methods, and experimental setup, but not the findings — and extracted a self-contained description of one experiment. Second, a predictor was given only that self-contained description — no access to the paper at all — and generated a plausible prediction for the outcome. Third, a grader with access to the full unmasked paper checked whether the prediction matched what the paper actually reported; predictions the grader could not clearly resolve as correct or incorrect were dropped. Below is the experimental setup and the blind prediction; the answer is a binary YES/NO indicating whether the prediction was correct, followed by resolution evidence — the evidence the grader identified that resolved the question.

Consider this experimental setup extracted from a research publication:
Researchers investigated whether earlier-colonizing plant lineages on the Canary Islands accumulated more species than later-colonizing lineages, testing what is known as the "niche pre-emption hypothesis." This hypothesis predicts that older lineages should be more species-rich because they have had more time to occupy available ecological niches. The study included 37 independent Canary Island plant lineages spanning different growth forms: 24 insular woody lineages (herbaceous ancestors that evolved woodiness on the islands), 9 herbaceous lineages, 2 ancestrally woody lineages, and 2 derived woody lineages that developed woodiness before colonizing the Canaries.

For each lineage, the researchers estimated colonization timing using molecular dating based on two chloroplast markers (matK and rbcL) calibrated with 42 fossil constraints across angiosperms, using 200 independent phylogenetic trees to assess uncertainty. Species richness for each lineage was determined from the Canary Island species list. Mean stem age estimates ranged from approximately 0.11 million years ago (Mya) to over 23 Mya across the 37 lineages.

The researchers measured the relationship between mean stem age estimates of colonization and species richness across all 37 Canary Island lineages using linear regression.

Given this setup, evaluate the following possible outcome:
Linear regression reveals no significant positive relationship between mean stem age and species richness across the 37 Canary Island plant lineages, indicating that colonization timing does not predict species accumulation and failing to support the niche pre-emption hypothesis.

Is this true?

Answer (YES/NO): YES